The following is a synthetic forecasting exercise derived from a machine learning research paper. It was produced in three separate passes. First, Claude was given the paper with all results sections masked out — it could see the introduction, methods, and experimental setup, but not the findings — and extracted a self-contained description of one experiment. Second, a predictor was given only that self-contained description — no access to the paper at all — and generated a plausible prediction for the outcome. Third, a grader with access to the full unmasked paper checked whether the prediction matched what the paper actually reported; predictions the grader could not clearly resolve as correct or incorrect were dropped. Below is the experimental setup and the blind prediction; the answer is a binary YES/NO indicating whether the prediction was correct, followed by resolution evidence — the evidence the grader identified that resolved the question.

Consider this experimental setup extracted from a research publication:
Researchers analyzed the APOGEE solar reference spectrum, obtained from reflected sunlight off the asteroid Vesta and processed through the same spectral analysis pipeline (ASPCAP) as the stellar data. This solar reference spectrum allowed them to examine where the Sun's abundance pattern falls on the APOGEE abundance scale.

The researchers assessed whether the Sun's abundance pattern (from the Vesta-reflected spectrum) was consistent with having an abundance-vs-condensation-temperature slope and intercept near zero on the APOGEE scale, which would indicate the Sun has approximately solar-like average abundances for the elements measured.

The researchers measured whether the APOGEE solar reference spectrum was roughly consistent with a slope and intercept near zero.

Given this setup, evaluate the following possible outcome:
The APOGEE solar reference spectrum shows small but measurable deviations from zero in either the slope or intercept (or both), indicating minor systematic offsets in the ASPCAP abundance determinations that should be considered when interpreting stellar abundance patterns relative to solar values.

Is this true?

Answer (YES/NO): NO